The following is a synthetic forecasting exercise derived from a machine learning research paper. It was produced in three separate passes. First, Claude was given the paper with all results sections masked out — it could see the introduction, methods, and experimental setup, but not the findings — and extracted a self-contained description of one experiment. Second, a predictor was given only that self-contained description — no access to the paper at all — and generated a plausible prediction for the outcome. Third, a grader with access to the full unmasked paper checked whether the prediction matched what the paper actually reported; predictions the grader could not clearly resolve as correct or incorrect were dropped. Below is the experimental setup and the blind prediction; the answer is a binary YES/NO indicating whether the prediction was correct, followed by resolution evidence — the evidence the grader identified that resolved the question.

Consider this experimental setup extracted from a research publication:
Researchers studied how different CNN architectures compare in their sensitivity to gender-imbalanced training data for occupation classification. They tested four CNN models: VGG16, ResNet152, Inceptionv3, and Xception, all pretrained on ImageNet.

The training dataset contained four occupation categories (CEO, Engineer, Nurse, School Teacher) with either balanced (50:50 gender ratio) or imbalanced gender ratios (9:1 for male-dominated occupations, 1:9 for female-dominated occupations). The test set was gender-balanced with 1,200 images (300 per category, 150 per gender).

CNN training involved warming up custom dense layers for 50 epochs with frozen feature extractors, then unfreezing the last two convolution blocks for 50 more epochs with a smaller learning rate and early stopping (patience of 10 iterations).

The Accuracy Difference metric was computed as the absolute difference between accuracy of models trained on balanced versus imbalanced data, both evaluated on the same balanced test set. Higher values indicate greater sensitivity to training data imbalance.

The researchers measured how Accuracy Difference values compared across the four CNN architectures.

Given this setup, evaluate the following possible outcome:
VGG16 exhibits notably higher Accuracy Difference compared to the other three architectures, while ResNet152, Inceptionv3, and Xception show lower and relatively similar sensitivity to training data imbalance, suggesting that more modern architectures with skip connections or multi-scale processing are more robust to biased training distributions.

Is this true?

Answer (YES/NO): NO